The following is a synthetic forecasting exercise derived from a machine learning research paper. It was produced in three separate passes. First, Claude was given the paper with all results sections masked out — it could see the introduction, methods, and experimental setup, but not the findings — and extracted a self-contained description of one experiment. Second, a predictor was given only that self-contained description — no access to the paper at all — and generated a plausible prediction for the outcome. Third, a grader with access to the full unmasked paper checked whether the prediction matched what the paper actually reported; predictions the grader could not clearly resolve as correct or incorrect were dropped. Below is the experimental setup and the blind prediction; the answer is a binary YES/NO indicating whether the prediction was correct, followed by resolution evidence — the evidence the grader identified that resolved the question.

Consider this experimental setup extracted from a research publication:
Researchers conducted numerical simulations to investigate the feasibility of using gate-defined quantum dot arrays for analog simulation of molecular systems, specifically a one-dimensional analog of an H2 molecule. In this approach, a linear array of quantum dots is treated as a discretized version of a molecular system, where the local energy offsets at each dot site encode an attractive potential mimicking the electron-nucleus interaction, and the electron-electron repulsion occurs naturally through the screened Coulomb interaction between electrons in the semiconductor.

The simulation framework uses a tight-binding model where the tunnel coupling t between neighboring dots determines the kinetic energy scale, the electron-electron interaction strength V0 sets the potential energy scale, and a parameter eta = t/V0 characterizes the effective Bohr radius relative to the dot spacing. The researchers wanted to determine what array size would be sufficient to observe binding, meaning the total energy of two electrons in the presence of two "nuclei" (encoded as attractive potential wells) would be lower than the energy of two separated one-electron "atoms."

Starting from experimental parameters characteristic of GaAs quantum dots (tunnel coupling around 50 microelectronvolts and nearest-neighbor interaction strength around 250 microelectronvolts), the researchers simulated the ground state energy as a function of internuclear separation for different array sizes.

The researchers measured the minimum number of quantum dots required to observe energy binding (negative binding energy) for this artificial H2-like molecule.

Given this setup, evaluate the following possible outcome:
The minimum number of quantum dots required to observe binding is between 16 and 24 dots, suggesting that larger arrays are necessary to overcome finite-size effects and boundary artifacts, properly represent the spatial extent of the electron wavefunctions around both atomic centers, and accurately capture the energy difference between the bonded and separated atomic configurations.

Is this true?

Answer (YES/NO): NO